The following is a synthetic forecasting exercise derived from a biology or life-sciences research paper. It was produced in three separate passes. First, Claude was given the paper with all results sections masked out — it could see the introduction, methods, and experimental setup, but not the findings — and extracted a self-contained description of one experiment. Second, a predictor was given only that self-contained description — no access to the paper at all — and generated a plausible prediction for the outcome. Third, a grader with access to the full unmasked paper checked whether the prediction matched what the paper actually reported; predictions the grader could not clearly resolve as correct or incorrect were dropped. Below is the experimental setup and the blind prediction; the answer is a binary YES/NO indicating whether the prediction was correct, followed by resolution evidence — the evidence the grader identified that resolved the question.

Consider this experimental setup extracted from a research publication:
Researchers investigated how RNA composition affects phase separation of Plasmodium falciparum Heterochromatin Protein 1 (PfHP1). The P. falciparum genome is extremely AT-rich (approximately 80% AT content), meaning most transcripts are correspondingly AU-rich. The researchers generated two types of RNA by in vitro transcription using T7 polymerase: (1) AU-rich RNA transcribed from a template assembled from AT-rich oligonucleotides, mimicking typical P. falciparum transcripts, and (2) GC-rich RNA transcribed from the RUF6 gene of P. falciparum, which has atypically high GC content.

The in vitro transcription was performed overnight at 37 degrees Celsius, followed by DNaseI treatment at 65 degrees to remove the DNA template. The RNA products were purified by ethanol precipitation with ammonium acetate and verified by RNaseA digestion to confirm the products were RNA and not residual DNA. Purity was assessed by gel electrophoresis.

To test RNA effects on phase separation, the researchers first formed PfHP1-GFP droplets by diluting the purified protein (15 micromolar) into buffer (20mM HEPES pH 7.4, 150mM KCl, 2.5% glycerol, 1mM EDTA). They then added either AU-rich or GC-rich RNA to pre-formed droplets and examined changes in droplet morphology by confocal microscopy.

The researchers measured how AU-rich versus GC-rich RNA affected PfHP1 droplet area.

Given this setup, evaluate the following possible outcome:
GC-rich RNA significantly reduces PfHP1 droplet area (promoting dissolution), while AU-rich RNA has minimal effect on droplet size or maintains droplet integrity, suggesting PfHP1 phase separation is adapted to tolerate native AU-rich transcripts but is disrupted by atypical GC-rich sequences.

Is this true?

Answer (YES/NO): NO